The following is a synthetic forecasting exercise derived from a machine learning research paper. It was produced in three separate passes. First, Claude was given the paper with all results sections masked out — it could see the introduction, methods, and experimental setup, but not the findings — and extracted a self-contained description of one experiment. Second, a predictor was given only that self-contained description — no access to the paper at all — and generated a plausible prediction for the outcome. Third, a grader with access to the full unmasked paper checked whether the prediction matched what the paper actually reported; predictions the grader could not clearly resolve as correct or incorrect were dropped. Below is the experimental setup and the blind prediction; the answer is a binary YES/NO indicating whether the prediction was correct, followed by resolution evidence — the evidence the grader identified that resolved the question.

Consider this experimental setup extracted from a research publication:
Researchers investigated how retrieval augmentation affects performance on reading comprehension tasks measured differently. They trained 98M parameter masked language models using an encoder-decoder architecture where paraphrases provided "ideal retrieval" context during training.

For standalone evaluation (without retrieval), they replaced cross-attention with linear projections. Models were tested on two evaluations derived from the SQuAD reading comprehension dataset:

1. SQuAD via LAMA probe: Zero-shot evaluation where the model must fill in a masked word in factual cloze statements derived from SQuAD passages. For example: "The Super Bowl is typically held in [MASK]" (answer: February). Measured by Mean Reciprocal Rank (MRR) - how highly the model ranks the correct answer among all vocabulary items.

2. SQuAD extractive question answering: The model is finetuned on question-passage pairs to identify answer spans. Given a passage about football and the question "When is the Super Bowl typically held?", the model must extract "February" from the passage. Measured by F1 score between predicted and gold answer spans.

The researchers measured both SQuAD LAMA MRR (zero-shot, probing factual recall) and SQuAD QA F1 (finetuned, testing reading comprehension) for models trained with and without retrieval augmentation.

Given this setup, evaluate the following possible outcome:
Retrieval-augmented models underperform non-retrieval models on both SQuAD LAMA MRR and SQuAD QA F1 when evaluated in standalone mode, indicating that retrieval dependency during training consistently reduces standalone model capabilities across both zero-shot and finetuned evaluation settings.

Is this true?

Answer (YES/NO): YES